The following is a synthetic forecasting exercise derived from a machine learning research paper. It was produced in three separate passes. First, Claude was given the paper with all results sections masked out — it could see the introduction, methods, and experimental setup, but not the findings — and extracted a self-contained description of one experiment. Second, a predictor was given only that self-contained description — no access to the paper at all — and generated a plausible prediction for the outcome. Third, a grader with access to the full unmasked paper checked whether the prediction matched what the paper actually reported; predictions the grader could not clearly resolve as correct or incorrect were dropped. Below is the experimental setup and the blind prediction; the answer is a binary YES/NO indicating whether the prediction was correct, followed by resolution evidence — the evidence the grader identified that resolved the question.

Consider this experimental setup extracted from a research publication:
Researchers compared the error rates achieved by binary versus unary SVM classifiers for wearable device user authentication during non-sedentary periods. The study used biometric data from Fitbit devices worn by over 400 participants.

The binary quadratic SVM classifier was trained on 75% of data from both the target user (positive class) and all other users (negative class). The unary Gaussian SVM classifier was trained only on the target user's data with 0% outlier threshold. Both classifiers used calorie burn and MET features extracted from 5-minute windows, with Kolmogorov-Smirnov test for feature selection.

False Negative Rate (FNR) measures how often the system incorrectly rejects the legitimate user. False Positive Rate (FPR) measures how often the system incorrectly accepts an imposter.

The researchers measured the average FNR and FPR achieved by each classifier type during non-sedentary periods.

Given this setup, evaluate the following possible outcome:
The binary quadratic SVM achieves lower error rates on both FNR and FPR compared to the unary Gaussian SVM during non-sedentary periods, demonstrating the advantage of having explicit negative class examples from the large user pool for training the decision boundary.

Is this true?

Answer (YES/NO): YES